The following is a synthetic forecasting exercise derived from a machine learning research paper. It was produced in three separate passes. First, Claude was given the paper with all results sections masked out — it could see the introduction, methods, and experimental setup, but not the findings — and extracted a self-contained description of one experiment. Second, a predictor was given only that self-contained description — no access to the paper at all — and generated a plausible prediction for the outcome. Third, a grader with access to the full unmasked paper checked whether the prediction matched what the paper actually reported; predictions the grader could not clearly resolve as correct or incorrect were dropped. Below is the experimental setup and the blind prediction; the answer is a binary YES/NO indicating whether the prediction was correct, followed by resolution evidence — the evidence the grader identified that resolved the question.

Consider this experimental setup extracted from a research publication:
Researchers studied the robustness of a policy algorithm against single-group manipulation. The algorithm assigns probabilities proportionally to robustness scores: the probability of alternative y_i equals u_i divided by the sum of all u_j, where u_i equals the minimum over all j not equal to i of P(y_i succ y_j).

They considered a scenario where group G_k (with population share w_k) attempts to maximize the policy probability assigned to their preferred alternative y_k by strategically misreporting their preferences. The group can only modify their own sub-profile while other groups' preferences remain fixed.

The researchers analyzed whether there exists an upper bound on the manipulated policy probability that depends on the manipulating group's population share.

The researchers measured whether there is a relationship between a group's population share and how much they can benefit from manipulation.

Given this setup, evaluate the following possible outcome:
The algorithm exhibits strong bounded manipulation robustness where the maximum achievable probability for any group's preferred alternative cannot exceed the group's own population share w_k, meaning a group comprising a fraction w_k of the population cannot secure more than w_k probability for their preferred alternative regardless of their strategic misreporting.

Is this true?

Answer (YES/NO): NO